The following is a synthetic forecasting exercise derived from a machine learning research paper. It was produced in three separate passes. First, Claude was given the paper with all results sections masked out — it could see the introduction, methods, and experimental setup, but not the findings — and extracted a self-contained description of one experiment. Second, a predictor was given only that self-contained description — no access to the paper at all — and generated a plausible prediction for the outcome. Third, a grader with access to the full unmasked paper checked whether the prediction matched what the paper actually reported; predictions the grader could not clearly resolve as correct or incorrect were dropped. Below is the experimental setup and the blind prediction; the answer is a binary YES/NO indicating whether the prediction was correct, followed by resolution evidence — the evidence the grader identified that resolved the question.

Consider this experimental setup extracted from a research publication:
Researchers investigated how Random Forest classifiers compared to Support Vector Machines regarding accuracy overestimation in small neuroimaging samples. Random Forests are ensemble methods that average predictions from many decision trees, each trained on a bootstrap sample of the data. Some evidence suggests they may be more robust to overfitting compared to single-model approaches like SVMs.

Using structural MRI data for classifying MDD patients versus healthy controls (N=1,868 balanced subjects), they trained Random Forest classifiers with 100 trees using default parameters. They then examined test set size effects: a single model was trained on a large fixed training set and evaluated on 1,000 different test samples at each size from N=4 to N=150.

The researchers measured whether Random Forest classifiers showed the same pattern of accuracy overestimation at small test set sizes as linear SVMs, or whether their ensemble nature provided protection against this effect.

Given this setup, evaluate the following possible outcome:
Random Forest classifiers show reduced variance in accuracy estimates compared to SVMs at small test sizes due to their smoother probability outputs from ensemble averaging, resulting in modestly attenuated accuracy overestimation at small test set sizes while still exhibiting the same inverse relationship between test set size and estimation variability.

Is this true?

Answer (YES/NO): NO